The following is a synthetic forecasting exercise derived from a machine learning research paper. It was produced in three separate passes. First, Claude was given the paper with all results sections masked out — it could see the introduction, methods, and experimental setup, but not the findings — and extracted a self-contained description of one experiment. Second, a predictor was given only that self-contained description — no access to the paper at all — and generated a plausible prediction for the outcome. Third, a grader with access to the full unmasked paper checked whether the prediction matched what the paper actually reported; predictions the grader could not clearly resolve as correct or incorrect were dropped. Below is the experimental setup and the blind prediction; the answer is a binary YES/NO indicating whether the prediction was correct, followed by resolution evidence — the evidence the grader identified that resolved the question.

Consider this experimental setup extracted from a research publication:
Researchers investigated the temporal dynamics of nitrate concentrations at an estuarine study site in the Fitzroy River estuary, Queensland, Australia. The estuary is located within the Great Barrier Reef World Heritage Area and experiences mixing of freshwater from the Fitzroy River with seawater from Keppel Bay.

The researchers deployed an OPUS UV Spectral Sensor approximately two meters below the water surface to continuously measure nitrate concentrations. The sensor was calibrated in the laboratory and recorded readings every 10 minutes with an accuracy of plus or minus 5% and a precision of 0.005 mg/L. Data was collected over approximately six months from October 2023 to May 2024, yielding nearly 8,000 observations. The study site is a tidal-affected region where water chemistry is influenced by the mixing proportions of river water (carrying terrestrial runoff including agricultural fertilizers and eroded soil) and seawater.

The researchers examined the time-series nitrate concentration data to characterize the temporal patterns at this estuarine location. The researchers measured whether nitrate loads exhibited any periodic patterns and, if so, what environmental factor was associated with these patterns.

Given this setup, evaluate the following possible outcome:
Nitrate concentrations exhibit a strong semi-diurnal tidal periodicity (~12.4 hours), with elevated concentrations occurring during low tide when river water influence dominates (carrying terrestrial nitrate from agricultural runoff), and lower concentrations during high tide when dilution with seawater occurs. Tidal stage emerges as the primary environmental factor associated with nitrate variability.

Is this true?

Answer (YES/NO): YES